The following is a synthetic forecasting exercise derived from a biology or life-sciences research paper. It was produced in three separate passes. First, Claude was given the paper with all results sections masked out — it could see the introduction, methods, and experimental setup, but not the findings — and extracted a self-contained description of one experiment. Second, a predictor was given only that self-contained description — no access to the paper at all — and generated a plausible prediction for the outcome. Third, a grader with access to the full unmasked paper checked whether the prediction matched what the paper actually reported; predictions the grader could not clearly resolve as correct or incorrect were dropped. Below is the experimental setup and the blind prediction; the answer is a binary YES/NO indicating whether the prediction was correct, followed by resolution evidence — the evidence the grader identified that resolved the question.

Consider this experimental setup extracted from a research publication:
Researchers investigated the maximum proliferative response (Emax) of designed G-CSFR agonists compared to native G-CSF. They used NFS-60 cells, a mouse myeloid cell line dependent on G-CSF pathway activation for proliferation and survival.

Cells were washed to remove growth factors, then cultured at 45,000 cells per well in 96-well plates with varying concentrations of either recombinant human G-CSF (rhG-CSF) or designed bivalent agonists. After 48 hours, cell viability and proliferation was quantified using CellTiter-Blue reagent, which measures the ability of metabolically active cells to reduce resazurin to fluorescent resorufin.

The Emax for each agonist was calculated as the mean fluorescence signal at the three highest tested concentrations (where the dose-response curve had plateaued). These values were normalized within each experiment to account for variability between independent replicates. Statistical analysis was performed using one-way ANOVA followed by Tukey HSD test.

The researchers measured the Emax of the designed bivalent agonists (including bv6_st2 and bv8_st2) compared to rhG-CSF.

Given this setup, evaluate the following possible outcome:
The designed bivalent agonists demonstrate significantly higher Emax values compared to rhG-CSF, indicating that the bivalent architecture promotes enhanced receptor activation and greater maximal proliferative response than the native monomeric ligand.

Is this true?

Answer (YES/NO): NO